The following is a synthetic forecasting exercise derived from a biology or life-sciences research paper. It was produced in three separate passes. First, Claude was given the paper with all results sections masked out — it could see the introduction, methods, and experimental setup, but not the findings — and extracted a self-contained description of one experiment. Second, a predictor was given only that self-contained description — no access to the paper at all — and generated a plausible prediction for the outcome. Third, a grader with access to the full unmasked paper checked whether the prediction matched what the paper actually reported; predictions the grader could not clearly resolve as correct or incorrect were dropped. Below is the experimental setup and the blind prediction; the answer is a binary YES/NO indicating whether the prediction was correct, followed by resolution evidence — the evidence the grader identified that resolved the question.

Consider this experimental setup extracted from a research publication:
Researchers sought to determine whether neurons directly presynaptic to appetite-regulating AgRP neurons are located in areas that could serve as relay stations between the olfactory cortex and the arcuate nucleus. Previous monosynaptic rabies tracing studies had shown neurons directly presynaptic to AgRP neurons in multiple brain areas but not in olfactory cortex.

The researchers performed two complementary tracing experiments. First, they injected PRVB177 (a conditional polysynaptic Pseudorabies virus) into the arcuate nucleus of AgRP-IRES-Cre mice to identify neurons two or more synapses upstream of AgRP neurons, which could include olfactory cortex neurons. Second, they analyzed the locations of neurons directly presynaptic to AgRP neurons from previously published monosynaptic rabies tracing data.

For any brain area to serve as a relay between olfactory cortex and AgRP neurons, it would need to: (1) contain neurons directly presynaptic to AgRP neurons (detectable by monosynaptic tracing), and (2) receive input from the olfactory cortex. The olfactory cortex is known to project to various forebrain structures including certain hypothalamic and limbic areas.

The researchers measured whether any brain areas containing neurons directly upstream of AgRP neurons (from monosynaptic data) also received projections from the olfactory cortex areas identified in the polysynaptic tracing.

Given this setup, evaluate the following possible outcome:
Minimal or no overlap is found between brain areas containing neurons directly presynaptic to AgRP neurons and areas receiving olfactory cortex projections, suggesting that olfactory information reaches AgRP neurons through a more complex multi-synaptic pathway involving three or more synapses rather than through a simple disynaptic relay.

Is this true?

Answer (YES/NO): NO